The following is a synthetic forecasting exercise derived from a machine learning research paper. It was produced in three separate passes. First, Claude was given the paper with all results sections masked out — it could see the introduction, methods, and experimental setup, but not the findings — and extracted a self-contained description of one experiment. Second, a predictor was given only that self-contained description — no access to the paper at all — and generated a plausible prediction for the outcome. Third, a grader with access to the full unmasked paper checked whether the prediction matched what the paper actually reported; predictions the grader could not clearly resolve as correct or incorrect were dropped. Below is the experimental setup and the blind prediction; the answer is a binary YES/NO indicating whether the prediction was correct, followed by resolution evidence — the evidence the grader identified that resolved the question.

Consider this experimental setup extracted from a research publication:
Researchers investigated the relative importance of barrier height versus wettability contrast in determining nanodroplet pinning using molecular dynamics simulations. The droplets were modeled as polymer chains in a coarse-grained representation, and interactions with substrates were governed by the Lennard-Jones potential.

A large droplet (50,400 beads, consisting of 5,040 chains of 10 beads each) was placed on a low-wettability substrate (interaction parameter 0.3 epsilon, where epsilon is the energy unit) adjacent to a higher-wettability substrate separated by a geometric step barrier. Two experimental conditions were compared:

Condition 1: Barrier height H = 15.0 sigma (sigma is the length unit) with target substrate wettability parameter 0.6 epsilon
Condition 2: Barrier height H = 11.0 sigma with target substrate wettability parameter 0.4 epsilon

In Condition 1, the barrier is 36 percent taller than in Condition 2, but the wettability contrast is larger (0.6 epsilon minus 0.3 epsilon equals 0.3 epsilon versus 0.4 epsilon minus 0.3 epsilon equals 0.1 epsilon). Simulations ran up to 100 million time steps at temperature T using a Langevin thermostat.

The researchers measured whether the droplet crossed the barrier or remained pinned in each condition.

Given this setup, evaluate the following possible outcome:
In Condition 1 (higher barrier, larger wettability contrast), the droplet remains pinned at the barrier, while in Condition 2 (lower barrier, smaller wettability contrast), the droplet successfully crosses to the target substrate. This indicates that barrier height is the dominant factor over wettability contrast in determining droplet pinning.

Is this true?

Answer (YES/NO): NO